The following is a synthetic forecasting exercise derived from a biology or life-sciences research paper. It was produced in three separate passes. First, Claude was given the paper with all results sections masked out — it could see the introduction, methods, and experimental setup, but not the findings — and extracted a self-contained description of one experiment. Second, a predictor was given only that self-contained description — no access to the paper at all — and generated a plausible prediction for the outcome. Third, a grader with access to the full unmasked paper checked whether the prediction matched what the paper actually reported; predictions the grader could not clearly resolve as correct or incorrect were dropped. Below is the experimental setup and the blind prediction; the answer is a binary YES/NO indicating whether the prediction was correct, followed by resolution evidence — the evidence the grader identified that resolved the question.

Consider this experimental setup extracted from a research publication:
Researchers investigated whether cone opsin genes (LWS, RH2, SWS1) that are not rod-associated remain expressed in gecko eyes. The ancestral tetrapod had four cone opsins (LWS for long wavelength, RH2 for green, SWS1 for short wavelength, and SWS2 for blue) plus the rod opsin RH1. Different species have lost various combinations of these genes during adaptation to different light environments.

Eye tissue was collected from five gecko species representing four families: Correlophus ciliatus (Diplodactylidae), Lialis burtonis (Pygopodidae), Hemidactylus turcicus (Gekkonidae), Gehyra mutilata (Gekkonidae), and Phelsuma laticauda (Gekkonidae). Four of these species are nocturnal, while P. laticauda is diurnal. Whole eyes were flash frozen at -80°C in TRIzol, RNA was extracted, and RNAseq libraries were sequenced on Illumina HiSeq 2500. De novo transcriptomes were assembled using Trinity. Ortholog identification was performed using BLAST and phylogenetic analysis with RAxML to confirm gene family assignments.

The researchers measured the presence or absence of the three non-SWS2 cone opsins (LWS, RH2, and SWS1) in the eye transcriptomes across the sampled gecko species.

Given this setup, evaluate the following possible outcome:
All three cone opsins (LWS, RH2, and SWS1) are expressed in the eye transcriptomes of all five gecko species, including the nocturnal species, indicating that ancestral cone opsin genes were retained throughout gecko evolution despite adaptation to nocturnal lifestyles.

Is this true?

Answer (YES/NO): YES